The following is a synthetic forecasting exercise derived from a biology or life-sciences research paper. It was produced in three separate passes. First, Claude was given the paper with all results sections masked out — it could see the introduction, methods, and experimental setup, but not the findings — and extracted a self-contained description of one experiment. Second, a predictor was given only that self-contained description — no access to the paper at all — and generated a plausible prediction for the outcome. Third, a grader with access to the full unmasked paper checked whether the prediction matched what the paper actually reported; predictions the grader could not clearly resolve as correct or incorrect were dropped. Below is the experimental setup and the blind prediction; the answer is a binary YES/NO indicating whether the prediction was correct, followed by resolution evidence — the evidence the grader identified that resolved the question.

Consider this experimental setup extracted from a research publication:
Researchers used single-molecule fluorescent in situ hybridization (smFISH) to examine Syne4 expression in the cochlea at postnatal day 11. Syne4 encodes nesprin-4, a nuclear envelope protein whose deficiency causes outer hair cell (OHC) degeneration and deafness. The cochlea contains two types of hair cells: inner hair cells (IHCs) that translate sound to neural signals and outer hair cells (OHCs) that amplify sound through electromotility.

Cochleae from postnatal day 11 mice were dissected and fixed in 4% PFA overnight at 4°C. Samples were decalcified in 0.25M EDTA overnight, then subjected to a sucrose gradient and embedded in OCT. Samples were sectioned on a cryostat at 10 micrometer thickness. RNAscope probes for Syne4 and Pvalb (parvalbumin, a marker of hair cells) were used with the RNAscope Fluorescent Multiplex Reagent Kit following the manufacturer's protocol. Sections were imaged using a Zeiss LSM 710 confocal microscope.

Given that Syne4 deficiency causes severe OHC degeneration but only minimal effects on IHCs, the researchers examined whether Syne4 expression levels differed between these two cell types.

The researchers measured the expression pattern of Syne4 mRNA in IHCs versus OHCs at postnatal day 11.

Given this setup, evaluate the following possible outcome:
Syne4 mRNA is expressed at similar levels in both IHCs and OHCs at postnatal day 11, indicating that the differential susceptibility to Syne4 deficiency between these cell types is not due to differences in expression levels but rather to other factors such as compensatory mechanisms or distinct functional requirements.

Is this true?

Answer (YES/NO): YES